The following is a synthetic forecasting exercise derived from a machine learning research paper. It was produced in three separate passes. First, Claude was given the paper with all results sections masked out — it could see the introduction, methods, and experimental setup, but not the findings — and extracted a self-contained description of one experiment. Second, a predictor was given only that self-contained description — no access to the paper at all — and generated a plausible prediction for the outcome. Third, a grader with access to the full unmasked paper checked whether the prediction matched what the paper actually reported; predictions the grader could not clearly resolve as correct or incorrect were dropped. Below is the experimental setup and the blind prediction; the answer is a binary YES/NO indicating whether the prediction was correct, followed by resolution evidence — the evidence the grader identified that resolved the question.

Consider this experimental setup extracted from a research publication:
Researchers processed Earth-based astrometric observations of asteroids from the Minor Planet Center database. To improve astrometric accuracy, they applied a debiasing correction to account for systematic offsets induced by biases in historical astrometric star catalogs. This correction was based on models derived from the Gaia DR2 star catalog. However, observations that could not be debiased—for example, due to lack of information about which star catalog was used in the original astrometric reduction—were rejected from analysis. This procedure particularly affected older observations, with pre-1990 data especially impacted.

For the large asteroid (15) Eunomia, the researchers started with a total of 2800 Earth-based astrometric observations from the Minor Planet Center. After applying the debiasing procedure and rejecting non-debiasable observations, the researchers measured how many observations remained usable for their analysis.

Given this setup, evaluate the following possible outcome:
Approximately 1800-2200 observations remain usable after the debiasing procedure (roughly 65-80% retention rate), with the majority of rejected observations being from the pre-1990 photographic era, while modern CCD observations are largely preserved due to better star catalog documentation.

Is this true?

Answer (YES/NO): NO